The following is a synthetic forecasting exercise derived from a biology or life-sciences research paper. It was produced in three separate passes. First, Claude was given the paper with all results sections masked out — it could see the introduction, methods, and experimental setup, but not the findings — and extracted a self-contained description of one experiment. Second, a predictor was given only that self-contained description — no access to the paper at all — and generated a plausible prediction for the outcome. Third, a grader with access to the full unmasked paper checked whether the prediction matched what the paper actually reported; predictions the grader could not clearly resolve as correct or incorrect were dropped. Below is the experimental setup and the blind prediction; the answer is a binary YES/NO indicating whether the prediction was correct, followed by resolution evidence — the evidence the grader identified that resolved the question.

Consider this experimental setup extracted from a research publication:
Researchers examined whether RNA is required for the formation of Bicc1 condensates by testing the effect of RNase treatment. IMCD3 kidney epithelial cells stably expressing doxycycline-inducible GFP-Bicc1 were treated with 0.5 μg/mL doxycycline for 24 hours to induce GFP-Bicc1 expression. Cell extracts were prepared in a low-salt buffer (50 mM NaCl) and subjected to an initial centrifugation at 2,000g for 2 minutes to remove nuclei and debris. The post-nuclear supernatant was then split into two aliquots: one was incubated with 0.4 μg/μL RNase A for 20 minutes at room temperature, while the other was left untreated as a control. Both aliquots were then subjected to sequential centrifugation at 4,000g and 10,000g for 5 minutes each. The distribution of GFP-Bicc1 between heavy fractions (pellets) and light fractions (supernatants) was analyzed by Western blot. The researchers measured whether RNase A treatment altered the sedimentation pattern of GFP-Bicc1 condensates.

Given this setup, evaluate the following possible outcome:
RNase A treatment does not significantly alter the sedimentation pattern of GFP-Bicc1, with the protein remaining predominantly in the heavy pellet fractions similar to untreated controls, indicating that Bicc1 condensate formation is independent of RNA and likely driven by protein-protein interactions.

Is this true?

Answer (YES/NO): NO